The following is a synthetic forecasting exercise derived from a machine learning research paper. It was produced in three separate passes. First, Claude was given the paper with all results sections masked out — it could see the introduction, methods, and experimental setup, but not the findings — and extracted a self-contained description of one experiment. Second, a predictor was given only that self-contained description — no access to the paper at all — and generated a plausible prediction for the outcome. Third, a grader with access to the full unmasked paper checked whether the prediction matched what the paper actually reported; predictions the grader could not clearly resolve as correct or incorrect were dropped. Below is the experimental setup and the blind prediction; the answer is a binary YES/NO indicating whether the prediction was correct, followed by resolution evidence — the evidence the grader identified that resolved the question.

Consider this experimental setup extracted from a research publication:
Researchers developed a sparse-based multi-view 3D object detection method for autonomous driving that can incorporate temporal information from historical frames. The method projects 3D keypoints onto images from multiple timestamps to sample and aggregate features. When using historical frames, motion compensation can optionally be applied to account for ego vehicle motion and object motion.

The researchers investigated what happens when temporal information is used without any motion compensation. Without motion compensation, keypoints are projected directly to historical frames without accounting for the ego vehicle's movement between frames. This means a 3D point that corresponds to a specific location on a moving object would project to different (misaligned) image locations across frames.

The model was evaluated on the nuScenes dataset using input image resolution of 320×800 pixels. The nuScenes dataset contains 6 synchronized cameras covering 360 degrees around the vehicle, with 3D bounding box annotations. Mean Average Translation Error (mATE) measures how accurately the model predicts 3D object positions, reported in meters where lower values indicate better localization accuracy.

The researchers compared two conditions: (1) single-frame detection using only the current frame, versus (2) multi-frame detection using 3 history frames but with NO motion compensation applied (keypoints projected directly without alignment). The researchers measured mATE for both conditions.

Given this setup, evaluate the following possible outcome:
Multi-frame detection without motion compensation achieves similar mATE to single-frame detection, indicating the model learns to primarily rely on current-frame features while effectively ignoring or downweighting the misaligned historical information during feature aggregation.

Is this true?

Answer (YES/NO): NO